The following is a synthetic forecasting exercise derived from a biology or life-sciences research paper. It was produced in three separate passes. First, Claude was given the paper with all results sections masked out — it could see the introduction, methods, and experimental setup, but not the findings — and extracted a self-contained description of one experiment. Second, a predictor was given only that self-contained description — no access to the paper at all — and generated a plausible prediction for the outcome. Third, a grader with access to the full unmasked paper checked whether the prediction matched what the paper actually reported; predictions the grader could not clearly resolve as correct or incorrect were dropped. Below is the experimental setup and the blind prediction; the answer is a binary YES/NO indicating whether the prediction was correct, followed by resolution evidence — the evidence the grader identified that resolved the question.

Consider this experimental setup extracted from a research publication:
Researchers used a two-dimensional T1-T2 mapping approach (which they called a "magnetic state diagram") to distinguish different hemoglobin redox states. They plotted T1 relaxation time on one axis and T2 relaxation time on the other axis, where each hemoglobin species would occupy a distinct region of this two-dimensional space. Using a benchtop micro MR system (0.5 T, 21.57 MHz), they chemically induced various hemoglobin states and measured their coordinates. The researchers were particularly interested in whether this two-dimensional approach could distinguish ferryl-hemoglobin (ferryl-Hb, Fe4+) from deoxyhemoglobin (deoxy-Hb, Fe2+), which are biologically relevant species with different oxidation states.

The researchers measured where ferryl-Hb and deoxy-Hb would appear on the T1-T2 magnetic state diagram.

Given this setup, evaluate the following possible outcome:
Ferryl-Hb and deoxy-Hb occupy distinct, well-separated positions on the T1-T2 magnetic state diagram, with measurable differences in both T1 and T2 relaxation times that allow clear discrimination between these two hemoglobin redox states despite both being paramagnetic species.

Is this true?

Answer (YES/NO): NO